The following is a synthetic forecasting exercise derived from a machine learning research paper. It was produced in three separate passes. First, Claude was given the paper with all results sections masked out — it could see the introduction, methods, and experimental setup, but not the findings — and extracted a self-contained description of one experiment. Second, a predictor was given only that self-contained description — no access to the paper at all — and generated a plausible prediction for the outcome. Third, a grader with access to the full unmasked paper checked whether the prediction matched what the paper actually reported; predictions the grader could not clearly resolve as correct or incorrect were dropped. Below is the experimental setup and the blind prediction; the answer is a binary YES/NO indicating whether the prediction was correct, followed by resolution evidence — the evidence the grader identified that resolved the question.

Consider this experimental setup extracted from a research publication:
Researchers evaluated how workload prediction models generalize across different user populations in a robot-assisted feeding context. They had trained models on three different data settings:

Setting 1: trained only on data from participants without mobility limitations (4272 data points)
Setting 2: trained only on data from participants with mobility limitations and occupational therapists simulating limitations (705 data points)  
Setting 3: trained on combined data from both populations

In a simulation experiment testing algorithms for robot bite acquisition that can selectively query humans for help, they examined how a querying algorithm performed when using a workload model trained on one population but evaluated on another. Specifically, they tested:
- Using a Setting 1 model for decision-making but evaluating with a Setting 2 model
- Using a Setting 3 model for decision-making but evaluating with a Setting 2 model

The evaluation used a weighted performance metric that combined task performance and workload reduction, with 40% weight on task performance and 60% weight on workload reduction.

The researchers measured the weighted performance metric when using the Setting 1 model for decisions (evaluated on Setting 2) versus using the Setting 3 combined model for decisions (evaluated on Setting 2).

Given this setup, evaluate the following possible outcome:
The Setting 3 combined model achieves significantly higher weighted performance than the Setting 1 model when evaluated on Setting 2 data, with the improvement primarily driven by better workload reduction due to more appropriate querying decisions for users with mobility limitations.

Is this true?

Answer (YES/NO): NO